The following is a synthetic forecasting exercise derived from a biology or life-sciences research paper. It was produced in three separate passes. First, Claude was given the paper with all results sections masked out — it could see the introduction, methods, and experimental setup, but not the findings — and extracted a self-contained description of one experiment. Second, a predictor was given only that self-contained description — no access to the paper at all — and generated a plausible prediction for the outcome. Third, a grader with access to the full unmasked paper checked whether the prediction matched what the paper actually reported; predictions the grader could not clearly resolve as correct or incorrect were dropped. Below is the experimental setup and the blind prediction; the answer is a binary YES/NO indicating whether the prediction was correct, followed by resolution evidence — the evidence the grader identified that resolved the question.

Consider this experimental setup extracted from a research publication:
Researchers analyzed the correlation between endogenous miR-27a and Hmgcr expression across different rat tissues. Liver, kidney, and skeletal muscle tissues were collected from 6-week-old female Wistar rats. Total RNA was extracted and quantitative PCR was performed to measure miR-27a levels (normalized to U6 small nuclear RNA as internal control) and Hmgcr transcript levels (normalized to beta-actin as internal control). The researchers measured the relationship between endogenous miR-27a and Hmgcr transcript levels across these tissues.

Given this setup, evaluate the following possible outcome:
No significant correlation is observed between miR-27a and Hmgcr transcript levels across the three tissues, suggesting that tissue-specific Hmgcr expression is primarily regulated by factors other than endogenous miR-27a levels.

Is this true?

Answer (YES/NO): NO